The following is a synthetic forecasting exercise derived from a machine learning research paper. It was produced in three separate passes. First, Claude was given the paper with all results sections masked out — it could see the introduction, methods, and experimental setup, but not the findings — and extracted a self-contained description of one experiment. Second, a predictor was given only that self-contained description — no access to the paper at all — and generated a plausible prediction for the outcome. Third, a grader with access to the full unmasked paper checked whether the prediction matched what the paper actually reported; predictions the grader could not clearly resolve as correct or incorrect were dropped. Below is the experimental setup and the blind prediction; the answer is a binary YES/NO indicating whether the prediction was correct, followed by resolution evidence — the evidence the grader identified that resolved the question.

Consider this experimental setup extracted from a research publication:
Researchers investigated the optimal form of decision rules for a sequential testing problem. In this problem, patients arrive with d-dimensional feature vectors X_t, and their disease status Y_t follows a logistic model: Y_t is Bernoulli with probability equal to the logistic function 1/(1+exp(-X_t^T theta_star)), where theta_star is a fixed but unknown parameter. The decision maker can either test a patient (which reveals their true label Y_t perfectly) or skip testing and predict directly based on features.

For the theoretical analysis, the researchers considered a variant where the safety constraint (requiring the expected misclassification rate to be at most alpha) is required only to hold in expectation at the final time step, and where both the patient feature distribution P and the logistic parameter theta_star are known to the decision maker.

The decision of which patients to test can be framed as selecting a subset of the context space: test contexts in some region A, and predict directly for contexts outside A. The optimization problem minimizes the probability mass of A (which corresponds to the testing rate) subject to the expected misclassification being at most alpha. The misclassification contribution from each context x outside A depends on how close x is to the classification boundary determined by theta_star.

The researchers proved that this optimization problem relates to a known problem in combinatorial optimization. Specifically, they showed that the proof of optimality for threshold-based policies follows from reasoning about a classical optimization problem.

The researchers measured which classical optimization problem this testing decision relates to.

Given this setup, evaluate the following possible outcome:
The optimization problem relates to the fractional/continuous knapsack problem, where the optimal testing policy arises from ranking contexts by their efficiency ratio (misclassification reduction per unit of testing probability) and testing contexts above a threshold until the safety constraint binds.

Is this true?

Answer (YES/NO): YES